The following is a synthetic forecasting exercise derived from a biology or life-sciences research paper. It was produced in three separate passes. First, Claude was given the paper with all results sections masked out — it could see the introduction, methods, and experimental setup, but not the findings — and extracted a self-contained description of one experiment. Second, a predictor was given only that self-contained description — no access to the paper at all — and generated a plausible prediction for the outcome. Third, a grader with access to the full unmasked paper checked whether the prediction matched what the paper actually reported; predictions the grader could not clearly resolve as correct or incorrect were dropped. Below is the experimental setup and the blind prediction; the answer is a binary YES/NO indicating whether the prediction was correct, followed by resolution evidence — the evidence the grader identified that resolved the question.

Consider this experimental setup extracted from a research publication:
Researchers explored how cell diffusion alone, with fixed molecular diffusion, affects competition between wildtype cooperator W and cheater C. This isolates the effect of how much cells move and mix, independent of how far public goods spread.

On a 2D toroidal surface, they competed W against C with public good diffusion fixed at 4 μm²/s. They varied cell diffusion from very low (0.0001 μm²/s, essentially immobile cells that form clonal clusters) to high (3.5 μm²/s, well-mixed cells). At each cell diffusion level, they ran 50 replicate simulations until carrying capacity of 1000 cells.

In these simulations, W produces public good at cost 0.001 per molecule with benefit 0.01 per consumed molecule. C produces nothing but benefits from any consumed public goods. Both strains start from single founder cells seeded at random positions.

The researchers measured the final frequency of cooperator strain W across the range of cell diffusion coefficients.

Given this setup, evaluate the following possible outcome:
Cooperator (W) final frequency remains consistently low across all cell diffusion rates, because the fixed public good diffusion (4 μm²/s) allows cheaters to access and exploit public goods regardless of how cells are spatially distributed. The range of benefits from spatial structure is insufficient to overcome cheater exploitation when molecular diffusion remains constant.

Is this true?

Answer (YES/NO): NO